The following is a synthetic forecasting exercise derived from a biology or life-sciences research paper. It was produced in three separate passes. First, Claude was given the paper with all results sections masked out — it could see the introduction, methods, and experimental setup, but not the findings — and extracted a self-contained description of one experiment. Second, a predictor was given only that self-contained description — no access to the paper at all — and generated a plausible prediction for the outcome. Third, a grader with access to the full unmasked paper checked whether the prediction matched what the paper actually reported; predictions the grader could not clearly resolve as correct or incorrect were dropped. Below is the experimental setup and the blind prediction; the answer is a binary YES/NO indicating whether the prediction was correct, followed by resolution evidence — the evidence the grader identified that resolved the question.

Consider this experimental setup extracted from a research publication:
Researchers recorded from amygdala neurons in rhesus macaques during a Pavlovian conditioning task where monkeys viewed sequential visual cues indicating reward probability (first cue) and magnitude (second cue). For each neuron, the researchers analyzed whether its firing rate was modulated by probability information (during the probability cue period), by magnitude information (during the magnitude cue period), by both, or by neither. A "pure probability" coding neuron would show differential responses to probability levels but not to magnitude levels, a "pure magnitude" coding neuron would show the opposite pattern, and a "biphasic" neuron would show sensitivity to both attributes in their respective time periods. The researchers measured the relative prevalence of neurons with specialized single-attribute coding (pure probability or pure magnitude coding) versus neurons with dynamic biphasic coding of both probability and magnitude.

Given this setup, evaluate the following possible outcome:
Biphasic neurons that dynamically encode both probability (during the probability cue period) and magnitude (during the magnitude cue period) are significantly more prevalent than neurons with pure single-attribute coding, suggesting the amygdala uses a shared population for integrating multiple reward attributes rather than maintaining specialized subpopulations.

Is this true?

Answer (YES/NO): NO